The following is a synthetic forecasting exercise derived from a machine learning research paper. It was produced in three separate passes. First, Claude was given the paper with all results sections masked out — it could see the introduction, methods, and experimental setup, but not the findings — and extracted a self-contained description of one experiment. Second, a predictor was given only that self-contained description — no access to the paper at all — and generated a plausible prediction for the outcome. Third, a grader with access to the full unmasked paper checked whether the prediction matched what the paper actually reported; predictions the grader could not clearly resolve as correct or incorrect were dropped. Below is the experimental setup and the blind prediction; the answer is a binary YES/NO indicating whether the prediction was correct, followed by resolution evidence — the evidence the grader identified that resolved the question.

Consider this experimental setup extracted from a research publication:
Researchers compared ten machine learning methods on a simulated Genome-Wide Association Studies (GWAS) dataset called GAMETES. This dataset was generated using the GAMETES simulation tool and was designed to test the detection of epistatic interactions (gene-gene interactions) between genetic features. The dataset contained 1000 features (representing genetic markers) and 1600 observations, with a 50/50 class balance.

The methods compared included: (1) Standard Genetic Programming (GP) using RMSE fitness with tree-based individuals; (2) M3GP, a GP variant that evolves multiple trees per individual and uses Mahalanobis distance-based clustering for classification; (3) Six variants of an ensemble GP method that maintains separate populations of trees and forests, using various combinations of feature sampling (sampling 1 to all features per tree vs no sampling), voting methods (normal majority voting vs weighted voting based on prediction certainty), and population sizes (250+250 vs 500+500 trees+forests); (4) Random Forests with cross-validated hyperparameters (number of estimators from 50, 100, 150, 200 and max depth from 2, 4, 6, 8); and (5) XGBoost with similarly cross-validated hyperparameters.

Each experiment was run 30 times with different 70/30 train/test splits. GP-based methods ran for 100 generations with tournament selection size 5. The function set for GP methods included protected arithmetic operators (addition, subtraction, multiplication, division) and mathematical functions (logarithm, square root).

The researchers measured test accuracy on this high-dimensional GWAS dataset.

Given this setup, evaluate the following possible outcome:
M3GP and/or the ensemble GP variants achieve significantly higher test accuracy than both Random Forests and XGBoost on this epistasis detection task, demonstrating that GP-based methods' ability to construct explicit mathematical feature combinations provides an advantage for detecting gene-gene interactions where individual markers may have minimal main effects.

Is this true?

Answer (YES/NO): NO